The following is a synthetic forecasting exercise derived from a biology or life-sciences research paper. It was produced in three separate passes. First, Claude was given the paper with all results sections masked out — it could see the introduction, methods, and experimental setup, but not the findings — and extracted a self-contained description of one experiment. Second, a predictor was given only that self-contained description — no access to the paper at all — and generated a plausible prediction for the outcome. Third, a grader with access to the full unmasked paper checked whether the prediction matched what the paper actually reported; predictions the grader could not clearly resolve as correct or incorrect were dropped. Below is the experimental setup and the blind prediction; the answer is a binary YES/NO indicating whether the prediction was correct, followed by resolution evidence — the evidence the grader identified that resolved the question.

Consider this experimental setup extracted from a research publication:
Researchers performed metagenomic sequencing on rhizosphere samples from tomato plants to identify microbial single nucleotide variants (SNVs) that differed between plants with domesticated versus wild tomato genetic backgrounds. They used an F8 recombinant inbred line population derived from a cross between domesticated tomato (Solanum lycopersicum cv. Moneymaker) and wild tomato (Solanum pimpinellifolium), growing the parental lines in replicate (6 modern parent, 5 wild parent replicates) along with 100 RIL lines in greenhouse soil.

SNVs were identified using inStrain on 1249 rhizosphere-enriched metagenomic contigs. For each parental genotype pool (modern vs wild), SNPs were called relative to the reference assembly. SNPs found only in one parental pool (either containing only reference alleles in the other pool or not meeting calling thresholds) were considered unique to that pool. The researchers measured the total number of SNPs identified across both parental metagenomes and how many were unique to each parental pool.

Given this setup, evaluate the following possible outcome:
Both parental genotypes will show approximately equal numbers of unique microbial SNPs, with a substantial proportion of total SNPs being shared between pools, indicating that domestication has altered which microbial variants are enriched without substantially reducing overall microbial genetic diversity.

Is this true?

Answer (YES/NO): NO